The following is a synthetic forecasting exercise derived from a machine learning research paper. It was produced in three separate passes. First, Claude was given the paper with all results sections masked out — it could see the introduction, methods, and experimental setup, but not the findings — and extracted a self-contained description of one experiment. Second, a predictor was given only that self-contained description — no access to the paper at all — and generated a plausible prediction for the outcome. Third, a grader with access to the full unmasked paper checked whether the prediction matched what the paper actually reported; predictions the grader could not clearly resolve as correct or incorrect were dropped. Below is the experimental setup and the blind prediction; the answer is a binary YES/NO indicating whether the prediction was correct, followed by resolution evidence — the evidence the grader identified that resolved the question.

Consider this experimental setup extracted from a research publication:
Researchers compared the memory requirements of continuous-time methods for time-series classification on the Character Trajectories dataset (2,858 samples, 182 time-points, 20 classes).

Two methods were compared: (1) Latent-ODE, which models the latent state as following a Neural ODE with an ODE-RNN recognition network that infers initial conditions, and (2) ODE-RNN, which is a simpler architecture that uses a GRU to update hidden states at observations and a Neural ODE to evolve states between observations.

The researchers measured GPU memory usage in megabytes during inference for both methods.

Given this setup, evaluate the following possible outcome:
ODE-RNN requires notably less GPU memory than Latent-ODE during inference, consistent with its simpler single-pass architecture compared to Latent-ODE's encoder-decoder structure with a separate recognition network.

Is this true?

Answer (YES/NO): YES